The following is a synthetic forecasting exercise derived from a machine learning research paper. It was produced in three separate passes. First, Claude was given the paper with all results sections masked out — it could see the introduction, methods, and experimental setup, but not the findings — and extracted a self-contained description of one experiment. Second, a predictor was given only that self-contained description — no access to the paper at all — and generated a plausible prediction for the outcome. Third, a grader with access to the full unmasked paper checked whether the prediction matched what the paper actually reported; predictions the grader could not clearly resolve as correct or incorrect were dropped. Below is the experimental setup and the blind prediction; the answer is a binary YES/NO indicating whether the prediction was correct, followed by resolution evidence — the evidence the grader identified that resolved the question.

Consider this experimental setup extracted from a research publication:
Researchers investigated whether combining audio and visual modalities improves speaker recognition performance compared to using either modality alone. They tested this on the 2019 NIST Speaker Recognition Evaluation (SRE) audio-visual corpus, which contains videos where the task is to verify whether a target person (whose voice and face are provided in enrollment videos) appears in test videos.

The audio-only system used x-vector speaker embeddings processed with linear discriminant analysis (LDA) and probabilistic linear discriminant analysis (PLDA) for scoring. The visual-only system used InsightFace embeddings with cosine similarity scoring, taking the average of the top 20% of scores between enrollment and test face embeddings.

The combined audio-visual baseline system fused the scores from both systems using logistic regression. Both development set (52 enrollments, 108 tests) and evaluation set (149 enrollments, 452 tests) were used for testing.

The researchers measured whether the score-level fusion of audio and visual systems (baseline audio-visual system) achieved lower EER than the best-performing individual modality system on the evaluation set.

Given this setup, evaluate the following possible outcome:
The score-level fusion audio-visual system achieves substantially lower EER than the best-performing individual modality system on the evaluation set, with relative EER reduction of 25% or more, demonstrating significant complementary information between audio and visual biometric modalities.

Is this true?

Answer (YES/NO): NO